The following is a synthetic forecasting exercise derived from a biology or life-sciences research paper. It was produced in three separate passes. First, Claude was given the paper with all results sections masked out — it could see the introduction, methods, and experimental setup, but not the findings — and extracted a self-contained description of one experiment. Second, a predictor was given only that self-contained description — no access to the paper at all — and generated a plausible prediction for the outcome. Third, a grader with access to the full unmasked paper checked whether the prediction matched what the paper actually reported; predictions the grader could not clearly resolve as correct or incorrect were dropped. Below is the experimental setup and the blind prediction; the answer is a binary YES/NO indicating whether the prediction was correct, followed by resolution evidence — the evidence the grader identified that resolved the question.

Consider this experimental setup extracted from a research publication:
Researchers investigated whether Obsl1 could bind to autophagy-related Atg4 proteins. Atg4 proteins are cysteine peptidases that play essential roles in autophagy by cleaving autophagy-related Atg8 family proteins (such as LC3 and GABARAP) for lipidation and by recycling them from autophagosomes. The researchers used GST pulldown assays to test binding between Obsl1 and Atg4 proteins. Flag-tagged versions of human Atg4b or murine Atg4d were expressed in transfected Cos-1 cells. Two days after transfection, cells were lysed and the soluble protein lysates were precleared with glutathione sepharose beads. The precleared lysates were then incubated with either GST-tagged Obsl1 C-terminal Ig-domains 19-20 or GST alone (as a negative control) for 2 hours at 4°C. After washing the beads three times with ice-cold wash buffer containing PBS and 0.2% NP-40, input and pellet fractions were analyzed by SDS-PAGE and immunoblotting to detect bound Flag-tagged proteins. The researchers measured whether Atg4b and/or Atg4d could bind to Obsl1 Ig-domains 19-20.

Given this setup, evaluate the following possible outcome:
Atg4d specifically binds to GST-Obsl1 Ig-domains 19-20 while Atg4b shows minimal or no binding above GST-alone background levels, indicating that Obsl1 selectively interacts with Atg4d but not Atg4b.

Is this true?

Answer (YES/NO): NO